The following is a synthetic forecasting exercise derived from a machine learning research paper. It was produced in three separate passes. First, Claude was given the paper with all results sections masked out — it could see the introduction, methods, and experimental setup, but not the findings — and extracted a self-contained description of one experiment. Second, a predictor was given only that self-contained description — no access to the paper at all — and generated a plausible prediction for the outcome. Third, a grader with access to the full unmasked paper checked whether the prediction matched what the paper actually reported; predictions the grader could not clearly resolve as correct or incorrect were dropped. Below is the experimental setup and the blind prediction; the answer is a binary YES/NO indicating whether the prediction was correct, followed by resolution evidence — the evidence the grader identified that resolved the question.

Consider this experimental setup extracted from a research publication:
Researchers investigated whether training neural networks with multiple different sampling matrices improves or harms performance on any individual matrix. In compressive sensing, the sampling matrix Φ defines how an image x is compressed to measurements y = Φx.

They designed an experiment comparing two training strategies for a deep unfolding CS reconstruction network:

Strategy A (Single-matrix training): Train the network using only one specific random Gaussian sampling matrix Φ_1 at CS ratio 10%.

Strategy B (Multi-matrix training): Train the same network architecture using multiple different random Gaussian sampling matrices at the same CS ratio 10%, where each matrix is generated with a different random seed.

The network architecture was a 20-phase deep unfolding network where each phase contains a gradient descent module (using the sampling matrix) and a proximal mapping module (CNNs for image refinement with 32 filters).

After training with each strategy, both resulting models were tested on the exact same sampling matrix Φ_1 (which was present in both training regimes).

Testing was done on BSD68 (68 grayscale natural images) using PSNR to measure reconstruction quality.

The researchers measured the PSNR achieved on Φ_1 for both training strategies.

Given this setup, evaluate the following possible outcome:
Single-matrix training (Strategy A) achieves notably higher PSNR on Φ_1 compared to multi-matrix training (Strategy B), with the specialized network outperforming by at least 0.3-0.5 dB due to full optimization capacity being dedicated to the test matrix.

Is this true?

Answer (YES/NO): NO